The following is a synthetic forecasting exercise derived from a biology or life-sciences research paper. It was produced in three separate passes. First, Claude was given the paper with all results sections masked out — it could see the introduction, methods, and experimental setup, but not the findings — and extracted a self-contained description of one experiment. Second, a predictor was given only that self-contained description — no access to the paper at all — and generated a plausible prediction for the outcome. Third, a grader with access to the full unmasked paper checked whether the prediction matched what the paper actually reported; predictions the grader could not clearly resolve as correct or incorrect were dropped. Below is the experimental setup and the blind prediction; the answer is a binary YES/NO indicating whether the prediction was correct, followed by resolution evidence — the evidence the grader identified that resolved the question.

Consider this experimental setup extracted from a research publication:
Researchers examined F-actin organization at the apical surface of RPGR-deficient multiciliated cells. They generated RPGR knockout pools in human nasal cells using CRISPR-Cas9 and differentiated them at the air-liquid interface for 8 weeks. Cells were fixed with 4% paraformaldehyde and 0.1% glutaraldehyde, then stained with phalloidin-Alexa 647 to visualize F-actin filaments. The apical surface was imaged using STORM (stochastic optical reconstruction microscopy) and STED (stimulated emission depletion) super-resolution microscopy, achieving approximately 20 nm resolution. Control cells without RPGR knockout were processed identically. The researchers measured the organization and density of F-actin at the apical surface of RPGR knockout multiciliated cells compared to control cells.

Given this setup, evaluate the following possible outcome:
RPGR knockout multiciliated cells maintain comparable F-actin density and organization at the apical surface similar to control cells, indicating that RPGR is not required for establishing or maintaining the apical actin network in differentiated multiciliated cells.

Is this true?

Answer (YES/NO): NO